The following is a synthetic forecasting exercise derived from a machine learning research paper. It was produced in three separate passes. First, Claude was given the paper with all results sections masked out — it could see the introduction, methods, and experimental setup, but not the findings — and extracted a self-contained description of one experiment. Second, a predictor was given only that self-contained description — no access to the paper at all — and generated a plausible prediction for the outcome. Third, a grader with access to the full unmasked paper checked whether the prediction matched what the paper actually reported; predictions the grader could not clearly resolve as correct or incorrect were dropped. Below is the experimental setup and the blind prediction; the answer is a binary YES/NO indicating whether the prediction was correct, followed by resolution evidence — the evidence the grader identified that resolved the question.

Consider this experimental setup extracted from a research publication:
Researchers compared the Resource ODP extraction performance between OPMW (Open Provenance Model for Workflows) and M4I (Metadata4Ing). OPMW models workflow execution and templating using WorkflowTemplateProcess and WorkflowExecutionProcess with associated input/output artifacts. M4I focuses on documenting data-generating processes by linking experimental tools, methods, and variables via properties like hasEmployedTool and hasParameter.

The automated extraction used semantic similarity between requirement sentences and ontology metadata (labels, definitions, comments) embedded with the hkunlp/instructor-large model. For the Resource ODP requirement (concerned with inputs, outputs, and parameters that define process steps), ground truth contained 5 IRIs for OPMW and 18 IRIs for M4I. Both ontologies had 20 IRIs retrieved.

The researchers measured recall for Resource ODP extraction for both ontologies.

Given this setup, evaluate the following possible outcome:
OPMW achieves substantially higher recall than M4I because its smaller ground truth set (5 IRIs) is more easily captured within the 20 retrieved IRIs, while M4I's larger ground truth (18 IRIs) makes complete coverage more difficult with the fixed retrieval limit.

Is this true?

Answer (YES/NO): YES